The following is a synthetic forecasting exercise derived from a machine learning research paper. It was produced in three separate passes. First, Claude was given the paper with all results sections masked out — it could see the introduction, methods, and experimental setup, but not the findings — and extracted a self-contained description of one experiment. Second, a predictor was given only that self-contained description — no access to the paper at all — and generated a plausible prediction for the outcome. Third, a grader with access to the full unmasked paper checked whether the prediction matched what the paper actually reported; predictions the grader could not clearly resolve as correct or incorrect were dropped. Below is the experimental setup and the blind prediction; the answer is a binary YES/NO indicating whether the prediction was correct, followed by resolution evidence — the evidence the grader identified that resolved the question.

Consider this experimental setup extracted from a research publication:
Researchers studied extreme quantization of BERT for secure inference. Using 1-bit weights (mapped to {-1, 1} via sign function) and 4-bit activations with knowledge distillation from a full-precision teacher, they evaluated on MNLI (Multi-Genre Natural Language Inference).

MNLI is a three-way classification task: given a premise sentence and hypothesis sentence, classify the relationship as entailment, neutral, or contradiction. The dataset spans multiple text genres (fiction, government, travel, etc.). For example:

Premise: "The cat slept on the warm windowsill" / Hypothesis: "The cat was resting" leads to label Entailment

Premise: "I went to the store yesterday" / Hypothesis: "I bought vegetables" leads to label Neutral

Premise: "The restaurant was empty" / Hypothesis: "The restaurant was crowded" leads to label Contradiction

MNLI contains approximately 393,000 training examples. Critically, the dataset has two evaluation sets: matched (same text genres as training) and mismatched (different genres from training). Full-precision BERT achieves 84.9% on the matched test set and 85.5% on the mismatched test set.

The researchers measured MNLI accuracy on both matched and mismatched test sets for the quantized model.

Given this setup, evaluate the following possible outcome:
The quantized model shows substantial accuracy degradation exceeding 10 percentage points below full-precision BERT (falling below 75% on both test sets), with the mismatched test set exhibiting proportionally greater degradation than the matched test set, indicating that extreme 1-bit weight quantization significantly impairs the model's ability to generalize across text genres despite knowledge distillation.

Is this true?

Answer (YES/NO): NO